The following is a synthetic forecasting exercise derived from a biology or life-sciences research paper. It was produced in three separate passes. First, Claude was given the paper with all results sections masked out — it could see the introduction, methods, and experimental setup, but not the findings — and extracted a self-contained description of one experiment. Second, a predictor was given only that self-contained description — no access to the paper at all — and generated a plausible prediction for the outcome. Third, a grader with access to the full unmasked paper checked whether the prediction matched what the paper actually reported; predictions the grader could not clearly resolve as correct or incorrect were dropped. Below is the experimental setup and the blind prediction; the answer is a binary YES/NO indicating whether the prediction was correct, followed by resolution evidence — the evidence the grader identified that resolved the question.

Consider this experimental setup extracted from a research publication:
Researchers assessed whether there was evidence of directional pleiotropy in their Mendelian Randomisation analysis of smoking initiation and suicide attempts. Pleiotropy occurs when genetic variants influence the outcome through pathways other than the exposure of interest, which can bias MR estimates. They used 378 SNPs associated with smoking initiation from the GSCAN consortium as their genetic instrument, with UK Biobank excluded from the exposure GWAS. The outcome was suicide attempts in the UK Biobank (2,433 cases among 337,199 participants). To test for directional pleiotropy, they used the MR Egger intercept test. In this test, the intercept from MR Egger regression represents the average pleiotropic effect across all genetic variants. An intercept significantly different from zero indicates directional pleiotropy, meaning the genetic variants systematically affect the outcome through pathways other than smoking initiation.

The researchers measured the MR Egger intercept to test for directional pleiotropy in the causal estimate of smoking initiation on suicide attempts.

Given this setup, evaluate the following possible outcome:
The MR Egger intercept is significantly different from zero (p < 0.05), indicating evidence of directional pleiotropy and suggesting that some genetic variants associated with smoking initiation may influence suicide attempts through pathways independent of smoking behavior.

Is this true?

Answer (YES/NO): NO